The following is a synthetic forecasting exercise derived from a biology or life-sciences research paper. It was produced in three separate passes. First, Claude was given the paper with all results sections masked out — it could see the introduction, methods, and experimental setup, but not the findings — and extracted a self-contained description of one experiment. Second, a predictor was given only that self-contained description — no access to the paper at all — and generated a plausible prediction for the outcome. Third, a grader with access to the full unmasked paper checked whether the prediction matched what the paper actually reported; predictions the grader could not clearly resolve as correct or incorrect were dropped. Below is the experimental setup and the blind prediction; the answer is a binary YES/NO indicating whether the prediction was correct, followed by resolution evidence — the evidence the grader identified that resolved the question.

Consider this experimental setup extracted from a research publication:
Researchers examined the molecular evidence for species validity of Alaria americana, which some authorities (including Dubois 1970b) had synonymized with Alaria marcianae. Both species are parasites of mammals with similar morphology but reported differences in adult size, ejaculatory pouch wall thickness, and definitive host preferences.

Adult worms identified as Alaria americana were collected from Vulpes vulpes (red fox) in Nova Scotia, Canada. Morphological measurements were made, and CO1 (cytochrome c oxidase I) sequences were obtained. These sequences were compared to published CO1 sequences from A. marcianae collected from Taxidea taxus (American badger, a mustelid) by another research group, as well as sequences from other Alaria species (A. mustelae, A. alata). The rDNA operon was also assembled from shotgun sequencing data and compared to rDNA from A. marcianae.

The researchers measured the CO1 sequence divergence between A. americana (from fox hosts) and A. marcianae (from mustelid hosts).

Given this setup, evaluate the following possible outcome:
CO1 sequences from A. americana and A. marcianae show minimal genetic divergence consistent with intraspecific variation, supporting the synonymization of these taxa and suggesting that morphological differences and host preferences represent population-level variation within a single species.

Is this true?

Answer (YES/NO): NO